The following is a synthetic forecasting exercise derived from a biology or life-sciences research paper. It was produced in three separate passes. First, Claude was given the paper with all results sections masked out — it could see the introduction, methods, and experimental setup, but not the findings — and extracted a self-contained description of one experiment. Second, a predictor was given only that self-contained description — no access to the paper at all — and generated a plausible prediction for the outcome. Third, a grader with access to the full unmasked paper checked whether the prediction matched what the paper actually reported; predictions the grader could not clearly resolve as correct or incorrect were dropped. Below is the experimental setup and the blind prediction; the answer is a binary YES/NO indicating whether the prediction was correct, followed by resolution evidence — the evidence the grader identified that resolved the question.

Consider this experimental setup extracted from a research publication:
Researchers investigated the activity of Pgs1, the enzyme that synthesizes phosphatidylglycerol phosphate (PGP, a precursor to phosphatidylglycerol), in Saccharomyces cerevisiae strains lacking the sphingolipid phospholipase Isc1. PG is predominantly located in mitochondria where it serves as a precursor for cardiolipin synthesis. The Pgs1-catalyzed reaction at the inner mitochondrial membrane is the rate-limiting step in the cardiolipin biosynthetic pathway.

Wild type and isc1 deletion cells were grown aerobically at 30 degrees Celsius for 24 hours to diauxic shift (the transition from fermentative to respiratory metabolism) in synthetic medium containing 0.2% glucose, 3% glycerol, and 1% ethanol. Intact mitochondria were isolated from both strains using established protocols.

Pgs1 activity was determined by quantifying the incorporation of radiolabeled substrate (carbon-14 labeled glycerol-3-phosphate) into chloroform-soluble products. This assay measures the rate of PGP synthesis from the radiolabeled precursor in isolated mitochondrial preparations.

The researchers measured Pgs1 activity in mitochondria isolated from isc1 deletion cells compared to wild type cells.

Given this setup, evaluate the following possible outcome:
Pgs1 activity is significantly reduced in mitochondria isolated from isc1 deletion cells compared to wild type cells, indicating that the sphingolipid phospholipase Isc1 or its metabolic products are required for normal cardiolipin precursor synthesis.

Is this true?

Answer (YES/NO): YES